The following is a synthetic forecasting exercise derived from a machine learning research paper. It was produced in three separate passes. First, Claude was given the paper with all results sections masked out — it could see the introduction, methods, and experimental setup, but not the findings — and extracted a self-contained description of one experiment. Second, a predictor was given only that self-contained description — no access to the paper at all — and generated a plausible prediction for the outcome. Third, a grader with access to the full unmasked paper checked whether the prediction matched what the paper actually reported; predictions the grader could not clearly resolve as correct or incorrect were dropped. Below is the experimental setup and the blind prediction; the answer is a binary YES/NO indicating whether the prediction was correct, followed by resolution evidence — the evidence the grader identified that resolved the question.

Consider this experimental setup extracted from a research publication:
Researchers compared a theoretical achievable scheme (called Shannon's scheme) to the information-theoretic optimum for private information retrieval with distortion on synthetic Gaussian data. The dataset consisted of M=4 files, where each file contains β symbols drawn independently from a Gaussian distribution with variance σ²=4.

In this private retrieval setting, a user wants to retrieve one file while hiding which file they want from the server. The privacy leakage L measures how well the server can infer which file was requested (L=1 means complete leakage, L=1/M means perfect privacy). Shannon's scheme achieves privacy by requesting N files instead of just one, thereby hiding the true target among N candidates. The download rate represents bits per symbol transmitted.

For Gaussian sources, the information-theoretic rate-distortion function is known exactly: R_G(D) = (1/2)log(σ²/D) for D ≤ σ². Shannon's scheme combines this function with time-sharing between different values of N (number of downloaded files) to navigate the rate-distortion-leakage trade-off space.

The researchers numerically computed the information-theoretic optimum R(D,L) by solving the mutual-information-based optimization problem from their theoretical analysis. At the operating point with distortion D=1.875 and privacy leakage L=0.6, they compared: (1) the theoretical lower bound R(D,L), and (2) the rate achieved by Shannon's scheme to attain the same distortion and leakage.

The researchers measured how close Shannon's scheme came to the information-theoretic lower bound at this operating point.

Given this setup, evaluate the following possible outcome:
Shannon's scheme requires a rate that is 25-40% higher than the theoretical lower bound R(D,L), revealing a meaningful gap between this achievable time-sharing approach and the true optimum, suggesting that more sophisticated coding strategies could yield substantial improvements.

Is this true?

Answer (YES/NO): NO